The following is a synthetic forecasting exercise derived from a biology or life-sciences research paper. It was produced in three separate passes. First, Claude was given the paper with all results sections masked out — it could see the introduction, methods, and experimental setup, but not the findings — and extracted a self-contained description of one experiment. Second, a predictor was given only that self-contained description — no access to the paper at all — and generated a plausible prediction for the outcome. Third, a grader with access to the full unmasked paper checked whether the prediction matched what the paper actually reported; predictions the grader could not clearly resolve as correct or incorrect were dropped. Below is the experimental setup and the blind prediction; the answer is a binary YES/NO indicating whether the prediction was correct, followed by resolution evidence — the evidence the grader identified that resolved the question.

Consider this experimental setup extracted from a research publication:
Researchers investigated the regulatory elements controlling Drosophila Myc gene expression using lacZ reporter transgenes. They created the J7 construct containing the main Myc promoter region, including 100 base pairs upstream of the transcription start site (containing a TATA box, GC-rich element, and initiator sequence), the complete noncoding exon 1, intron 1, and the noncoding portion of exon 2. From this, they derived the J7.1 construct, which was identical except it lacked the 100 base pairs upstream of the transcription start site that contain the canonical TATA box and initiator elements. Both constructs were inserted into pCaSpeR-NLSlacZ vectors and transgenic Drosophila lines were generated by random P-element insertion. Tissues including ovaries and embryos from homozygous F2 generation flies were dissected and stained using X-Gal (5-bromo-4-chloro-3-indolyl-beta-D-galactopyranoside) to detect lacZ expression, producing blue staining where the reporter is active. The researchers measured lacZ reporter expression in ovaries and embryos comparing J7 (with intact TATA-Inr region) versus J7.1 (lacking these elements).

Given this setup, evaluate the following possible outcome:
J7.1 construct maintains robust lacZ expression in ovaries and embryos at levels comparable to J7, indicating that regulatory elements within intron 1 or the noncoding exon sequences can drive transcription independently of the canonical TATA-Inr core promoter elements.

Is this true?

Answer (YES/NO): YES